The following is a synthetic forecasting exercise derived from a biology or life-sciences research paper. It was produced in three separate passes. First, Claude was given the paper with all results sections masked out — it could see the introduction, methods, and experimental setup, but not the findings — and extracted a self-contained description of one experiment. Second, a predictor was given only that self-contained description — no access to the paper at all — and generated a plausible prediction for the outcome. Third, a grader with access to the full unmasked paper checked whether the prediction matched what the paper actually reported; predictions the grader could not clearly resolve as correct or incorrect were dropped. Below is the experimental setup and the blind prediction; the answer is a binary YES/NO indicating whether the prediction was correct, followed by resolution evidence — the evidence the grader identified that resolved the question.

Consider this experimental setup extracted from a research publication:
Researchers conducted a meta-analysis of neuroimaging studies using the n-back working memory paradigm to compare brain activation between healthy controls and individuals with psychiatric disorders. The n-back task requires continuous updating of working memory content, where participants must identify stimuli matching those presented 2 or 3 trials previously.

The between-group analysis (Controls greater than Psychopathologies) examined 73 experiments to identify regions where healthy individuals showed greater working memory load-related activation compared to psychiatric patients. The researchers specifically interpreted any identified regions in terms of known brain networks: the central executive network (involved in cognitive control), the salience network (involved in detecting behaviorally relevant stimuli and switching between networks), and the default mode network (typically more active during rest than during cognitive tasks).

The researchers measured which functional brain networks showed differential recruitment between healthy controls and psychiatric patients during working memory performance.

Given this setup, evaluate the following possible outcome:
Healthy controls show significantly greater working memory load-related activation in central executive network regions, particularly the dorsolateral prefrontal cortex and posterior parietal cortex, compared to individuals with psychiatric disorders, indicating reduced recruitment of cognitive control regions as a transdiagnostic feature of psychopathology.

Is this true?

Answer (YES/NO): NO